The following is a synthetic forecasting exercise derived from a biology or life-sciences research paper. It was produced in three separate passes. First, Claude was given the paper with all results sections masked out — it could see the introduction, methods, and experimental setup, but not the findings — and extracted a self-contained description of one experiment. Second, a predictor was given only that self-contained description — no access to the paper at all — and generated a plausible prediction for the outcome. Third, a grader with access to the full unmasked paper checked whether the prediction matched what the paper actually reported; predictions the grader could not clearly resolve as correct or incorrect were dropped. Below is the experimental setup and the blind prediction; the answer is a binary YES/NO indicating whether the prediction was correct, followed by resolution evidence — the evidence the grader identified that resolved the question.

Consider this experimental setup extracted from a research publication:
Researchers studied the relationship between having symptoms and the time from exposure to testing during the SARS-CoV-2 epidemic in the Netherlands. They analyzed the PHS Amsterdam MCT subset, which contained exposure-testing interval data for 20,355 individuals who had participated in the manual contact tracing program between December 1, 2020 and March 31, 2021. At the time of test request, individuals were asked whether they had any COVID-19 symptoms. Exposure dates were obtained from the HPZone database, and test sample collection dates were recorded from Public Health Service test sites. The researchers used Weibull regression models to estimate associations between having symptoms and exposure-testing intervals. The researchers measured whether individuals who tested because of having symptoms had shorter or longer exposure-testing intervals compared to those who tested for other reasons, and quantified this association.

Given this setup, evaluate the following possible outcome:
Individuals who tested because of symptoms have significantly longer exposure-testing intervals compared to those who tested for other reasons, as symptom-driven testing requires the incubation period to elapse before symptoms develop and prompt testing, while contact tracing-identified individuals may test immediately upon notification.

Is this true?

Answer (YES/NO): NO